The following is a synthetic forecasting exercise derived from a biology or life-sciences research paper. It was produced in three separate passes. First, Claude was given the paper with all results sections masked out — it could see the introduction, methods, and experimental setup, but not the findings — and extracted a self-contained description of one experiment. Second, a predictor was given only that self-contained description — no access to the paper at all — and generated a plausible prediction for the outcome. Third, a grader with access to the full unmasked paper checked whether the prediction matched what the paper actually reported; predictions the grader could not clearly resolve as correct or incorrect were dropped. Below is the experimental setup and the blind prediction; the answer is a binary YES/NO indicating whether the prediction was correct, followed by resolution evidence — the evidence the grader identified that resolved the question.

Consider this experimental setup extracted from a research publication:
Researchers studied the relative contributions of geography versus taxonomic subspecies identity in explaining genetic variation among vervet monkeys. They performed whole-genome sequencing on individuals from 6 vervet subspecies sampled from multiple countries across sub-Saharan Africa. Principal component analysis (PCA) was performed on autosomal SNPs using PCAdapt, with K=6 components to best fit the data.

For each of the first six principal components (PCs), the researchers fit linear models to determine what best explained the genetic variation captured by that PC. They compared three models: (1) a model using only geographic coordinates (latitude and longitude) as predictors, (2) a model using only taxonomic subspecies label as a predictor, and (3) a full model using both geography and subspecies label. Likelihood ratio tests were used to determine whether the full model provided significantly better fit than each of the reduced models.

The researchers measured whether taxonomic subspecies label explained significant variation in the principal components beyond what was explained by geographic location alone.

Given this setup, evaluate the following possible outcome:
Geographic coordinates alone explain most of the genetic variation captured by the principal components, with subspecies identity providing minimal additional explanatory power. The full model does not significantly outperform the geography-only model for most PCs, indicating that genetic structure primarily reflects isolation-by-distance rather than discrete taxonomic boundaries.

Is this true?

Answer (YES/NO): NO